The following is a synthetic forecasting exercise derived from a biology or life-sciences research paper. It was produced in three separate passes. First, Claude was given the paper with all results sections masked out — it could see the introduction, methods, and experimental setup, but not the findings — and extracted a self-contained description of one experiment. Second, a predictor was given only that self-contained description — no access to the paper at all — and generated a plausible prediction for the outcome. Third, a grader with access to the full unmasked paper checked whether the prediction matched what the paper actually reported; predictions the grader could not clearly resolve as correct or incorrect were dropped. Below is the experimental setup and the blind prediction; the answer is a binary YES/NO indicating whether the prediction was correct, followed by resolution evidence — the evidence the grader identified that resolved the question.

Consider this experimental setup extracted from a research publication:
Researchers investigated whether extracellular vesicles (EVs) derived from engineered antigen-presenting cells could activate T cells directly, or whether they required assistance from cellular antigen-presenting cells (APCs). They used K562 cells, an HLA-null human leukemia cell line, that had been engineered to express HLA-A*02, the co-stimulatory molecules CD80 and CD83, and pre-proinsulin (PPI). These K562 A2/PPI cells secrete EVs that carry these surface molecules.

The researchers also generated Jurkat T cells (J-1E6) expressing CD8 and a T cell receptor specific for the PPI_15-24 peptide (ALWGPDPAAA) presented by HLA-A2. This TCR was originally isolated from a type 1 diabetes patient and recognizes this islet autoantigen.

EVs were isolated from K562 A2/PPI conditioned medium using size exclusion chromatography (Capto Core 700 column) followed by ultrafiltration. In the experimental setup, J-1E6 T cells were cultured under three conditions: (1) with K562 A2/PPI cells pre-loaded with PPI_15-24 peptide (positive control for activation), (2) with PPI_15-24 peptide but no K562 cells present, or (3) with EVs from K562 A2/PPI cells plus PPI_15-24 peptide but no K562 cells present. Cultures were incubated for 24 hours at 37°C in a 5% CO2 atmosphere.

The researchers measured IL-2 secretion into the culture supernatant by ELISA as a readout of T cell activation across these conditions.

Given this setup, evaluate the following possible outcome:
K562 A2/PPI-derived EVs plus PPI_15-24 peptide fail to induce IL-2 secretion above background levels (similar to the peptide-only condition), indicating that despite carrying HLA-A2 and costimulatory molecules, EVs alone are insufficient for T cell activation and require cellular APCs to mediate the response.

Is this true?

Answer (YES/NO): YES